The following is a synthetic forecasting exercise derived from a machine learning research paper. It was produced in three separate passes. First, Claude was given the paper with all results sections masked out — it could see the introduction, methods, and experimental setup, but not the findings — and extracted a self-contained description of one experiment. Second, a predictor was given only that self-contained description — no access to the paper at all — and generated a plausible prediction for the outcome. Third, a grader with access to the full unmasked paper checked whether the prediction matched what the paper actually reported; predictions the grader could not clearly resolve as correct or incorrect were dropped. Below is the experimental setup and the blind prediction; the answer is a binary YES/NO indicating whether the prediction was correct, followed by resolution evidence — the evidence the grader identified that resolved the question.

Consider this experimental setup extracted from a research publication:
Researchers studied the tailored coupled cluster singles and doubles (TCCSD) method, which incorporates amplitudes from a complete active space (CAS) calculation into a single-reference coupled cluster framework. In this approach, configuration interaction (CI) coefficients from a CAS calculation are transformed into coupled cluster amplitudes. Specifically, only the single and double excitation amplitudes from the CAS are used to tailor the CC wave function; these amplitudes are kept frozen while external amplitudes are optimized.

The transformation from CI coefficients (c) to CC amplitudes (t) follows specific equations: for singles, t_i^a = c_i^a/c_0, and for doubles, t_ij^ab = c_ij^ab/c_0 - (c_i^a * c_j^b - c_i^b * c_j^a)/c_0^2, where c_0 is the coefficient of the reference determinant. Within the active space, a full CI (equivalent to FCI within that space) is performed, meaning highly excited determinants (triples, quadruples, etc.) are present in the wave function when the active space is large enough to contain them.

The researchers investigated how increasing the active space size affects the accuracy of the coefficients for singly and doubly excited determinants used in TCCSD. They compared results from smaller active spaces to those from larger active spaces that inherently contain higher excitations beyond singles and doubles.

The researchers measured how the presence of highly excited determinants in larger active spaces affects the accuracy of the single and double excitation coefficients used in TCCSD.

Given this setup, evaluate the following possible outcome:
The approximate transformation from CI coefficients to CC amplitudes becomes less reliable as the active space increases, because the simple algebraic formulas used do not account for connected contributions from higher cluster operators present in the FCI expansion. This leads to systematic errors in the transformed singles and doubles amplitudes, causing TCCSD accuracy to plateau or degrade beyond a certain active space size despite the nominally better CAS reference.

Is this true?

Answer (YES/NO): NO